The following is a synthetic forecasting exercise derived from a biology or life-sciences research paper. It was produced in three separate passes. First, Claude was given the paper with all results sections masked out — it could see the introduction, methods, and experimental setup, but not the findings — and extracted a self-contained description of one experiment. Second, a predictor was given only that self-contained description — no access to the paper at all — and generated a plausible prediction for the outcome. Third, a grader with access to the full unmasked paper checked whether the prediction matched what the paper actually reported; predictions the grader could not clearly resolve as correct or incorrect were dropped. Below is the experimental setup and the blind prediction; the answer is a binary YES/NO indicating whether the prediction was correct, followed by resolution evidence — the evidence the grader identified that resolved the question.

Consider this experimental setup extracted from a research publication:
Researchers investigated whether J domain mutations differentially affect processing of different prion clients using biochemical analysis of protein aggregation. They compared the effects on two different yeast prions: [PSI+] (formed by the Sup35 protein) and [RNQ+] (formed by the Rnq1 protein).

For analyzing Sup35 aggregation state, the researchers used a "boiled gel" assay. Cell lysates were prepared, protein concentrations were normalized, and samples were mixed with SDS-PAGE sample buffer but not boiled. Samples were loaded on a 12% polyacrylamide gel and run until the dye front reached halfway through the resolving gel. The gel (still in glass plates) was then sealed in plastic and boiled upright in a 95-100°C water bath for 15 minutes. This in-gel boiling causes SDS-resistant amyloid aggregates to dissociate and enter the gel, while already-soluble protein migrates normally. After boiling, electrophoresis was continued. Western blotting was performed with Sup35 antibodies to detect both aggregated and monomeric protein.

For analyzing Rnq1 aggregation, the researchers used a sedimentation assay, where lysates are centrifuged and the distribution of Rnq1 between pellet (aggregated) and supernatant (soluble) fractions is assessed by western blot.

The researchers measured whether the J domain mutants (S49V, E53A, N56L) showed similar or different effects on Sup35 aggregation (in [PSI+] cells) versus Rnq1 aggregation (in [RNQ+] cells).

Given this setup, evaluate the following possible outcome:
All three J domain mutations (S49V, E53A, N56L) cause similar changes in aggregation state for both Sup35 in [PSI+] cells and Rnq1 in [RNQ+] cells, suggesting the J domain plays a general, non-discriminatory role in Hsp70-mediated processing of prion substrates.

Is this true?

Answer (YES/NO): NO